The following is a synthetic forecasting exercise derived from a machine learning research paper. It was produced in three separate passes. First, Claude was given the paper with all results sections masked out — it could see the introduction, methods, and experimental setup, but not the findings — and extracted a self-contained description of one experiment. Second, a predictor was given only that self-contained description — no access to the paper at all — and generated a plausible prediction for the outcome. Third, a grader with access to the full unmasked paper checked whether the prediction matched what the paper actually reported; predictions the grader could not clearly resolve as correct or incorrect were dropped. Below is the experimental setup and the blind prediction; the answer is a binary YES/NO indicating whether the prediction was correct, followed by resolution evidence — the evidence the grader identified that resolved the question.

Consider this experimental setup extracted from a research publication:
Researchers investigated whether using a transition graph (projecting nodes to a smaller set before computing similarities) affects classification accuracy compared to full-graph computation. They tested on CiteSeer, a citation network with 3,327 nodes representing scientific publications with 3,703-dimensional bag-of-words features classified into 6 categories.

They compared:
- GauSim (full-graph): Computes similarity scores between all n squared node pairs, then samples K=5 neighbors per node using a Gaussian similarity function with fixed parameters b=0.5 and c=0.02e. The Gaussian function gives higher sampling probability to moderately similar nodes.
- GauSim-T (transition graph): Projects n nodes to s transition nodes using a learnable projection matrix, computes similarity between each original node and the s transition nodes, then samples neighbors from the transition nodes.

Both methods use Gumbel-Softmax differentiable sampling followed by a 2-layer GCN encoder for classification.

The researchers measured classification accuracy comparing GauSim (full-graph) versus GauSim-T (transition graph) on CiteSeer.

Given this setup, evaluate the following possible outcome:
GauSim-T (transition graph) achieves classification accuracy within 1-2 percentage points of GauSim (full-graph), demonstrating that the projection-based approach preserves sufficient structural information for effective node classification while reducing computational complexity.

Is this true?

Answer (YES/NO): YES